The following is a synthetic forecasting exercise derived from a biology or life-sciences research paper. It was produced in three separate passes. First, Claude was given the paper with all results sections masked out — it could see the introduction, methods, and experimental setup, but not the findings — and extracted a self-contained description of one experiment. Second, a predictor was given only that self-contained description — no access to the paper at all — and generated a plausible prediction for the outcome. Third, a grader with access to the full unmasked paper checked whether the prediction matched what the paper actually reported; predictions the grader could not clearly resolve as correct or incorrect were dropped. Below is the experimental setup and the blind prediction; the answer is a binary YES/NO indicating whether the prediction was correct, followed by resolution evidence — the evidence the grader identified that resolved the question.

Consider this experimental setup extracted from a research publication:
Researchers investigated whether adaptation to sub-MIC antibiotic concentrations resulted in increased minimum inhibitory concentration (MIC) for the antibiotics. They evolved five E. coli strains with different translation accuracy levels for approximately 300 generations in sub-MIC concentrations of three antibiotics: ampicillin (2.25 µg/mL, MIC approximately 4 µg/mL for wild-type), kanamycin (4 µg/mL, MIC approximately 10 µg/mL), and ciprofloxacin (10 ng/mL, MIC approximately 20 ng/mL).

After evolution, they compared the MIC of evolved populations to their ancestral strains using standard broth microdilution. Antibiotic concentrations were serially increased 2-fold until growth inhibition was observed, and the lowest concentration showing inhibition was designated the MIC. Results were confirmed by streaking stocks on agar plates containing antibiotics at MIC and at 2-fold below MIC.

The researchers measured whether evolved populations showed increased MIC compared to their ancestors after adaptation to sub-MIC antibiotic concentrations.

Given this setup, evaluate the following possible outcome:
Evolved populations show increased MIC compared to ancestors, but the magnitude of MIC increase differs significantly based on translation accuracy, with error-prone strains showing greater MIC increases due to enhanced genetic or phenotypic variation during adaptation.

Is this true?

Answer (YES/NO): NO